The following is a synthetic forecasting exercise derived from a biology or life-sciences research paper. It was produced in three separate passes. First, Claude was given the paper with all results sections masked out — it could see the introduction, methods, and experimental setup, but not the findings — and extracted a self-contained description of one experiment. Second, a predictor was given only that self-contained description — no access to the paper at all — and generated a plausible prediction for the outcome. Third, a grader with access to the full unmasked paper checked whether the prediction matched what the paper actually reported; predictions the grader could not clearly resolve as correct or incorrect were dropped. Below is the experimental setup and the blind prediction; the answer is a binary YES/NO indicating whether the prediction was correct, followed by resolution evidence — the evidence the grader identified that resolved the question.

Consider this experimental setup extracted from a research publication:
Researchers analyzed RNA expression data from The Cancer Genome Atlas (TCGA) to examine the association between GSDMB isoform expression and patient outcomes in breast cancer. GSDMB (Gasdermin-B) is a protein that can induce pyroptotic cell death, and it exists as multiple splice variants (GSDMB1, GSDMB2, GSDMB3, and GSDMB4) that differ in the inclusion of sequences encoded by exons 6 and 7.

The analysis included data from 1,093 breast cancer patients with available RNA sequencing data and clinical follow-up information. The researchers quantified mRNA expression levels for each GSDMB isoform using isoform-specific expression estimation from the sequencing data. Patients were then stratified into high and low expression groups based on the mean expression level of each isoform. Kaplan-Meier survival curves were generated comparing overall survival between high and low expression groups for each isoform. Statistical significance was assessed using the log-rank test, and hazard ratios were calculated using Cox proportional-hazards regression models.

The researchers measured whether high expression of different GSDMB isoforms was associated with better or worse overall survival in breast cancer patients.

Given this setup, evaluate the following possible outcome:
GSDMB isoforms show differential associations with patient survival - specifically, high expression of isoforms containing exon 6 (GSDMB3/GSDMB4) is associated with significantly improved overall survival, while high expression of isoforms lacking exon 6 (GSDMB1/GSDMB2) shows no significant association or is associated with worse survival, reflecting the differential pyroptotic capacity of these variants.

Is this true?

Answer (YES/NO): NO